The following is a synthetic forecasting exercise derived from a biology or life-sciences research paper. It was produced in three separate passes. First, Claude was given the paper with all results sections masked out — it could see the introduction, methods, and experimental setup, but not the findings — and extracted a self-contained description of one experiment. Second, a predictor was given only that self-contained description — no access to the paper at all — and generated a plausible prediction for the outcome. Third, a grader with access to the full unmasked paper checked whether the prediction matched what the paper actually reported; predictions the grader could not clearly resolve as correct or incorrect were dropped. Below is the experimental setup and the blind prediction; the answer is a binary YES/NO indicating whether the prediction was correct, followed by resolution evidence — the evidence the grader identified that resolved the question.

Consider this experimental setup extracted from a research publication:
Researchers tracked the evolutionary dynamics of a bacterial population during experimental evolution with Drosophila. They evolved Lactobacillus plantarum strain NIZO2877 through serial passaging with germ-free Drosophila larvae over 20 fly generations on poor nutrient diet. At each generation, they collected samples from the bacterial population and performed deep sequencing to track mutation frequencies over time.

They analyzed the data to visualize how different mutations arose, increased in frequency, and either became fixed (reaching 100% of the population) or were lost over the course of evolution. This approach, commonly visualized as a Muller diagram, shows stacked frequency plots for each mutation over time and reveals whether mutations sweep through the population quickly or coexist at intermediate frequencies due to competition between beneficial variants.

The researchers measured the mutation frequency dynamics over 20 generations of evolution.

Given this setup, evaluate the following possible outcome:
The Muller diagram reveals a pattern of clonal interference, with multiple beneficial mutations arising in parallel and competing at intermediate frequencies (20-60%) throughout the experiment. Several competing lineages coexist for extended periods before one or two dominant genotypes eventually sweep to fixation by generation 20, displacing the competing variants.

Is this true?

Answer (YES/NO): NO